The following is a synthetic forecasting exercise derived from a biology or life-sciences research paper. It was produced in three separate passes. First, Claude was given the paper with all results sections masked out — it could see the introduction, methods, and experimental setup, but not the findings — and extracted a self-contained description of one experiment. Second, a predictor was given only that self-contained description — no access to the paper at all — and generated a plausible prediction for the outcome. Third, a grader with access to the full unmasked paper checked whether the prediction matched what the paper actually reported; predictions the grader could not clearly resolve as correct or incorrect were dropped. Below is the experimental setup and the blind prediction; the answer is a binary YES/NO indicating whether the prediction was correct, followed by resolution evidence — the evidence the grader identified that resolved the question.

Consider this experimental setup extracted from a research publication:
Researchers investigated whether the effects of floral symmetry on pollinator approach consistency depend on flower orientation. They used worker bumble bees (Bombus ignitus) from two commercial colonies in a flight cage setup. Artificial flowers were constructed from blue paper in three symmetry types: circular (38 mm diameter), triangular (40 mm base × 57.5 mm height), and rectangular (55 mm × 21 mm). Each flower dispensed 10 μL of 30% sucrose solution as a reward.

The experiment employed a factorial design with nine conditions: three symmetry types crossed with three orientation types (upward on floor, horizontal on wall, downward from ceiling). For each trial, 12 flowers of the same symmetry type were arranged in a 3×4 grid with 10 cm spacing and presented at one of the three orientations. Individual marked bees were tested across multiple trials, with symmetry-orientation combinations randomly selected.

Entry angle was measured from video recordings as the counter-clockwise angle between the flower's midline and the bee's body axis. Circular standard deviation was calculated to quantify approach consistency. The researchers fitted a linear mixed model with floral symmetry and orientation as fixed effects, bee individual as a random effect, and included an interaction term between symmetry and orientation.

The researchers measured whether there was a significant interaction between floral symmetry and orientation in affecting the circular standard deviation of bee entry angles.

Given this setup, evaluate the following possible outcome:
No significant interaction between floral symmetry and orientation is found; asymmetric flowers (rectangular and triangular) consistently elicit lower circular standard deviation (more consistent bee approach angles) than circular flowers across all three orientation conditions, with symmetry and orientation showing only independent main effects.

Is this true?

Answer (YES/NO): NO